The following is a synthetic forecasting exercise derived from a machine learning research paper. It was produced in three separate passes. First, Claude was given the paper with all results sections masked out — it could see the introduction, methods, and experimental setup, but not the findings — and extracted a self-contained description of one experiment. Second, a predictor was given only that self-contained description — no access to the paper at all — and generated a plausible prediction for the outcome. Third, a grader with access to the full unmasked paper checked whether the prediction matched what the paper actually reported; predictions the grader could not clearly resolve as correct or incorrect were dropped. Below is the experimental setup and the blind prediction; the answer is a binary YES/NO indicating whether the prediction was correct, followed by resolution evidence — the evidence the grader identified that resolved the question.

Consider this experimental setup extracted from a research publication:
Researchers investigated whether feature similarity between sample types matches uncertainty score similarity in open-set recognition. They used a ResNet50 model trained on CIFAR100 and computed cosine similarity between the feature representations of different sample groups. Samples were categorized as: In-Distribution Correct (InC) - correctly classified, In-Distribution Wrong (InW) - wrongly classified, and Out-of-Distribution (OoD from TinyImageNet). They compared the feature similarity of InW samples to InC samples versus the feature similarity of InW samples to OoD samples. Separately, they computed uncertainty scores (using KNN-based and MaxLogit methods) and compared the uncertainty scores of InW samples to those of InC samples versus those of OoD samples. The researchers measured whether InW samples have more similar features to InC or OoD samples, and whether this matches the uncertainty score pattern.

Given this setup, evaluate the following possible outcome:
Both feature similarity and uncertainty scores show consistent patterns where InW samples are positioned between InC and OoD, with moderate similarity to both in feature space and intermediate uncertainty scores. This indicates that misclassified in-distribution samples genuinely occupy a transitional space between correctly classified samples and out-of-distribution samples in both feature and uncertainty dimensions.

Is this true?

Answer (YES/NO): NO